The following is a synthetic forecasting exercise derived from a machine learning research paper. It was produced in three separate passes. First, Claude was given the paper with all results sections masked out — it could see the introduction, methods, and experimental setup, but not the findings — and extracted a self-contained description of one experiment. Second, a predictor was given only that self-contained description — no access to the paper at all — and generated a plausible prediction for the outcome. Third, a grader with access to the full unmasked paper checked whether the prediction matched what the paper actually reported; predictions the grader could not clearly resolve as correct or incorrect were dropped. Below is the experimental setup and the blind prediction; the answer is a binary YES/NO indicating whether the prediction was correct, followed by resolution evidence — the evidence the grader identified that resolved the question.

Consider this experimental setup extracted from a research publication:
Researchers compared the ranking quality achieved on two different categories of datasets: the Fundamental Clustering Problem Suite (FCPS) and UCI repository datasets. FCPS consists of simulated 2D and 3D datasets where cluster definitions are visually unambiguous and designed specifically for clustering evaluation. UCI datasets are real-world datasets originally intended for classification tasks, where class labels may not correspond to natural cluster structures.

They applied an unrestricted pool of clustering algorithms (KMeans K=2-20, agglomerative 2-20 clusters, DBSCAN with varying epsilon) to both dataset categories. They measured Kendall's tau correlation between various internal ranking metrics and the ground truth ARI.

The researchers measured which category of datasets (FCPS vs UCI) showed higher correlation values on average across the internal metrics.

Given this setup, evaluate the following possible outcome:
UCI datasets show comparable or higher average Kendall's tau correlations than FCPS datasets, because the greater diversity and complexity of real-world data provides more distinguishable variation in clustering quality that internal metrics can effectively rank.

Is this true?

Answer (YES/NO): NO